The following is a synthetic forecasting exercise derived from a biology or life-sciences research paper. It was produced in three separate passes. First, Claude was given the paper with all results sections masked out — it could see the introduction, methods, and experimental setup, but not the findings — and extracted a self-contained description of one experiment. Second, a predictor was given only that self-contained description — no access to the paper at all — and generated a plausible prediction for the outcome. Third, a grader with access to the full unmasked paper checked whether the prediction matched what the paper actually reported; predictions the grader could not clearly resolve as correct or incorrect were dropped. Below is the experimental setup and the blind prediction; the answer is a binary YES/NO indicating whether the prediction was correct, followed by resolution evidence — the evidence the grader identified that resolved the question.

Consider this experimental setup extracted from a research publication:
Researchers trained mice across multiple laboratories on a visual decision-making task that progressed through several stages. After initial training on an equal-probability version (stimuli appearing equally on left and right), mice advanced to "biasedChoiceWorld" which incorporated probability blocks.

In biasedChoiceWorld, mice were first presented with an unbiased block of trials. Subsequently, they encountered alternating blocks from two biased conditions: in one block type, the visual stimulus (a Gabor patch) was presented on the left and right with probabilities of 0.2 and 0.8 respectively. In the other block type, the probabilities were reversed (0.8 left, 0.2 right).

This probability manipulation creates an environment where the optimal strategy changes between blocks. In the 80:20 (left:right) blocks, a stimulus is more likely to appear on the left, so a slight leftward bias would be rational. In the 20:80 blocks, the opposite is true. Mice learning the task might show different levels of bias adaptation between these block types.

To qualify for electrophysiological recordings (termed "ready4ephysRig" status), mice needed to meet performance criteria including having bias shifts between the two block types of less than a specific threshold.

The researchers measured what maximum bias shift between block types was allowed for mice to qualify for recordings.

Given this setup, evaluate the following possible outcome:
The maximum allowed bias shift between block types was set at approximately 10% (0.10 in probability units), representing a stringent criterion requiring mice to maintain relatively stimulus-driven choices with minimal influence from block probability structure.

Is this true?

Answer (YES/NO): NO